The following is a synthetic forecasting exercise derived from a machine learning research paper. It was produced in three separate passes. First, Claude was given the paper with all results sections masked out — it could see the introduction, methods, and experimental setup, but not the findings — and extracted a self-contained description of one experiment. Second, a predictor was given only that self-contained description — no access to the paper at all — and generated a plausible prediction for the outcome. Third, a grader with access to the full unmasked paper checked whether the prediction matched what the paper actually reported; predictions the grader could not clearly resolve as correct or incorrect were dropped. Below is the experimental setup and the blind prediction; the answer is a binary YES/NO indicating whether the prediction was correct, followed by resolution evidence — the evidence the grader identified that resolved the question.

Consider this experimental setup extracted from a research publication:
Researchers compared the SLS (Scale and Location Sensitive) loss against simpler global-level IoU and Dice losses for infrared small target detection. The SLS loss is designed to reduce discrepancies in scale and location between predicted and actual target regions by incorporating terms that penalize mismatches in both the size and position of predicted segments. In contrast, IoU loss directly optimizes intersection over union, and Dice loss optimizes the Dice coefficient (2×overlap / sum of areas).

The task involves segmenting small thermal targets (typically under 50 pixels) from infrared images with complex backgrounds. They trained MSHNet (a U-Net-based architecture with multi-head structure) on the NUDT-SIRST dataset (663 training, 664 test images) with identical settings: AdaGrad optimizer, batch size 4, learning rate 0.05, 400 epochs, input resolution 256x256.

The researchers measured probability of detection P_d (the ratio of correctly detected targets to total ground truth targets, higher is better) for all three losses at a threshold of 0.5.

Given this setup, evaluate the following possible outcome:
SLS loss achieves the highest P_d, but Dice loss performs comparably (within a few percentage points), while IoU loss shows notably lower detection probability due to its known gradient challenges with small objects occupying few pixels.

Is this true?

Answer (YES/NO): YES